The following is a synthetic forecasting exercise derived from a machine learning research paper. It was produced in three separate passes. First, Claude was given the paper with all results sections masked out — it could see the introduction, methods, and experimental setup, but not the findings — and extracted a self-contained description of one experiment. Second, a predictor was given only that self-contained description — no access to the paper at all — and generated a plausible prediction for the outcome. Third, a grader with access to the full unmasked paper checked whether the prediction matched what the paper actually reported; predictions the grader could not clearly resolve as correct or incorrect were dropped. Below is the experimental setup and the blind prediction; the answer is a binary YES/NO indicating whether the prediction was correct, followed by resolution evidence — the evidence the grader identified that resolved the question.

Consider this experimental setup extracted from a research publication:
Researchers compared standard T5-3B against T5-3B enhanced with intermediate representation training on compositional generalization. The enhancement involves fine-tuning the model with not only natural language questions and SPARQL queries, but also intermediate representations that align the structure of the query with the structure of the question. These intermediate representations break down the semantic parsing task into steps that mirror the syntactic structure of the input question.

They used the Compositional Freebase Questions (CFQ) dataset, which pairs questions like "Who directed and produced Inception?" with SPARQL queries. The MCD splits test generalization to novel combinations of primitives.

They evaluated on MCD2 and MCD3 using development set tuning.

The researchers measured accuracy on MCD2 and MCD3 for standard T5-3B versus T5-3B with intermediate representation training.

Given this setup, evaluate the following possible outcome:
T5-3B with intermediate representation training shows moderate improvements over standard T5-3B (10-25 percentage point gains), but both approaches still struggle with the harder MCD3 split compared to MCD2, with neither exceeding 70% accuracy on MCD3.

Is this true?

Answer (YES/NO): NO